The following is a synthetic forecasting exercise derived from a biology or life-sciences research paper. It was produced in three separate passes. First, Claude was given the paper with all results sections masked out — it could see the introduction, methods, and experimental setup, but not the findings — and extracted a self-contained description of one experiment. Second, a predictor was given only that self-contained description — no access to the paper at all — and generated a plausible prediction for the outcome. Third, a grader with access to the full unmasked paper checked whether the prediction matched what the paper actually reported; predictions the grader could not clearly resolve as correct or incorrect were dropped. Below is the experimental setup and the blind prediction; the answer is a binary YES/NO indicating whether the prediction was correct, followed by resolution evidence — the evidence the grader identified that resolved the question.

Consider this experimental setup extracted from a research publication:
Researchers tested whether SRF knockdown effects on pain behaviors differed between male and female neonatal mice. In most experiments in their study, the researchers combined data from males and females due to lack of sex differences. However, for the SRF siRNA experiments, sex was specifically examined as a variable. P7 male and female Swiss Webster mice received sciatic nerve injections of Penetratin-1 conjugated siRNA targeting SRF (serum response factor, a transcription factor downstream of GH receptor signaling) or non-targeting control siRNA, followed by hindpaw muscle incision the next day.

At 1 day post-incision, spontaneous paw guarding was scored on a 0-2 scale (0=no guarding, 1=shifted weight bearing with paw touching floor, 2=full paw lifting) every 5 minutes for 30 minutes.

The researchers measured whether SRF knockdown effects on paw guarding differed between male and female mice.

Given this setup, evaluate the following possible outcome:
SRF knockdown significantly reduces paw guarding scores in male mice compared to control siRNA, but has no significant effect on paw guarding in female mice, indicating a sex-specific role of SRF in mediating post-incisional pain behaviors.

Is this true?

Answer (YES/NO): YES